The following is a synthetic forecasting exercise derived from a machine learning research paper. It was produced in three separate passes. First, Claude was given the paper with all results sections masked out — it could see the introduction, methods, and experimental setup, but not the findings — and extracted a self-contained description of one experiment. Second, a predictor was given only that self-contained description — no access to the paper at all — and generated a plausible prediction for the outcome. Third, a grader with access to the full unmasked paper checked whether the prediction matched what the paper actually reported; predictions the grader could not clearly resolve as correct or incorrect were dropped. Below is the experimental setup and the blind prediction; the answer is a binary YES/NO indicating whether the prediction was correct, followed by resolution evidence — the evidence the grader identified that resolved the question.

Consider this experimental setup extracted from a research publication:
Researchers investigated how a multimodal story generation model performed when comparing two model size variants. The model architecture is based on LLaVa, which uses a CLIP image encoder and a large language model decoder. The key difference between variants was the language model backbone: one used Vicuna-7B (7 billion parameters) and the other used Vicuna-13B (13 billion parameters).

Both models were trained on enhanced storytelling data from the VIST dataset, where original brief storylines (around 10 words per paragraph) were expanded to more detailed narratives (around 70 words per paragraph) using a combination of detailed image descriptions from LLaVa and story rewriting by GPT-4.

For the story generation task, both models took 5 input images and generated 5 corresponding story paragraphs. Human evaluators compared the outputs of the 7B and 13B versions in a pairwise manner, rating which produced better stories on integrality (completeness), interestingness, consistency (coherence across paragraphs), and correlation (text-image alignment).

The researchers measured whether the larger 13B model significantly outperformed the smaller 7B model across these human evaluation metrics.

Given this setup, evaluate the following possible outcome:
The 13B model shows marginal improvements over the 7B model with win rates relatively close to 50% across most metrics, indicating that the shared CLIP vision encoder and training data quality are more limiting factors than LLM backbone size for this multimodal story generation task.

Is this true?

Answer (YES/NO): YES